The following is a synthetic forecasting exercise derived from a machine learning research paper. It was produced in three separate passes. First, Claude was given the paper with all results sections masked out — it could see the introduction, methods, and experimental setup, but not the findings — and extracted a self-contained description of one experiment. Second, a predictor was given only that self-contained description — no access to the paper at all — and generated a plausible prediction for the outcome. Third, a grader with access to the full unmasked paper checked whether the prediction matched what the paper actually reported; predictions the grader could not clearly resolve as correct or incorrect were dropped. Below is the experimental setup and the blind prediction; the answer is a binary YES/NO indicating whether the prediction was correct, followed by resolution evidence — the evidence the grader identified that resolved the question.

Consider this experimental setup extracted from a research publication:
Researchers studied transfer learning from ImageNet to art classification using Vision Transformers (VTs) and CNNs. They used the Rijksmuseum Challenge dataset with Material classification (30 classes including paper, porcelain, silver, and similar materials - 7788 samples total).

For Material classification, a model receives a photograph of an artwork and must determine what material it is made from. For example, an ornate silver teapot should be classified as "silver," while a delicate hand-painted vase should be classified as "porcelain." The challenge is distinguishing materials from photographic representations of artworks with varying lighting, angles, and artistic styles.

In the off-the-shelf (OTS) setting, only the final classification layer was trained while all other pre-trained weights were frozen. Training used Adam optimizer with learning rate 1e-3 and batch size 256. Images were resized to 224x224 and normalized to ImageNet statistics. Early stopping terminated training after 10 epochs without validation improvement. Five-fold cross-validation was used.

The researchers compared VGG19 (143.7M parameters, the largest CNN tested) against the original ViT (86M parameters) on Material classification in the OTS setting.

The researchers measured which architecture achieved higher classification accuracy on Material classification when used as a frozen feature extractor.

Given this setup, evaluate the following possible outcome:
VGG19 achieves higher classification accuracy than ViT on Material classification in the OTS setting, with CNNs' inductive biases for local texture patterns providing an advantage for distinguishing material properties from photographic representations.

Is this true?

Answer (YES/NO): NO